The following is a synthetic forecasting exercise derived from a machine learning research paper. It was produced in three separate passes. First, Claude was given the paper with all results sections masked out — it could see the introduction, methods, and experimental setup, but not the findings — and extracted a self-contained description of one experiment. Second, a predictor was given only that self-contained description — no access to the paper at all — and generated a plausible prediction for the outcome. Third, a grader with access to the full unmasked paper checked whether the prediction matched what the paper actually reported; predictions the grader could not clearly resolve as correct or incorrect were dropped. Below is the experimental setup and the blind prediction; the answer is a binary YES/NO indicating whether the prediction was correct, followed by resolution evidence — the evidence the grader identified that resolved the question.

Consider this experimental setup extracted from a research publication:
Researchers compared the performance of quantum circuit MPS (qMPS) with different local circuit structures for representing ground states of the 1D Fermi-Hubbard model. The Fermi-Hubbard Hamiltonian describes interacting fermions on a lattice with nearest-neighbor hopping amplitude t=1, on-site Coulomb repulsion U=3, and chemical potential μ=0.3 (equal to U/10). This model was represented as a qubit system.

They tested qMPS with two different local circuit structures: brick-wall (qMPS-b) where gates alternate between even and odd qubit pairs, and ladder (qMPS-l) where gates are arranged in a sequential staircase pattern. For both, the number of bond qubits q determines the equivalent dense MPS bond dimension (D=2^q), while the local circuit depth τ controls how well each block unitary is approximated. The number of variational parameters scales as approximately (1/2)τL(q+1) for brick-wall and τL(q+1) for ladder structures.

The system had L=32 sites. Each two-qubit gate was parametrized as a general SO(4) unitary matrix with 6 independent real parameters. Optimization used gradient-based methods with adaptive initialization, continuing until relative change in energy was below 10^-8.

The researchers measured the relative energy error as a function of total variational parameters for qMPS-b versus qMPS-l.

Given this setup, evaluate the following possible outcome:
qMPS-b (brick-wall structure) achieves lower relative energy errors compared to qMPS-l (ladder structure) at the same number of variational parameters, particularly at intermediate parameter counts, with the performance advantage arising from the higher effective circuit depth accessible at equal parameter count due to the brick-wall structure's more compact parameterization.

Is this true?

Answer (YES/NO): NO